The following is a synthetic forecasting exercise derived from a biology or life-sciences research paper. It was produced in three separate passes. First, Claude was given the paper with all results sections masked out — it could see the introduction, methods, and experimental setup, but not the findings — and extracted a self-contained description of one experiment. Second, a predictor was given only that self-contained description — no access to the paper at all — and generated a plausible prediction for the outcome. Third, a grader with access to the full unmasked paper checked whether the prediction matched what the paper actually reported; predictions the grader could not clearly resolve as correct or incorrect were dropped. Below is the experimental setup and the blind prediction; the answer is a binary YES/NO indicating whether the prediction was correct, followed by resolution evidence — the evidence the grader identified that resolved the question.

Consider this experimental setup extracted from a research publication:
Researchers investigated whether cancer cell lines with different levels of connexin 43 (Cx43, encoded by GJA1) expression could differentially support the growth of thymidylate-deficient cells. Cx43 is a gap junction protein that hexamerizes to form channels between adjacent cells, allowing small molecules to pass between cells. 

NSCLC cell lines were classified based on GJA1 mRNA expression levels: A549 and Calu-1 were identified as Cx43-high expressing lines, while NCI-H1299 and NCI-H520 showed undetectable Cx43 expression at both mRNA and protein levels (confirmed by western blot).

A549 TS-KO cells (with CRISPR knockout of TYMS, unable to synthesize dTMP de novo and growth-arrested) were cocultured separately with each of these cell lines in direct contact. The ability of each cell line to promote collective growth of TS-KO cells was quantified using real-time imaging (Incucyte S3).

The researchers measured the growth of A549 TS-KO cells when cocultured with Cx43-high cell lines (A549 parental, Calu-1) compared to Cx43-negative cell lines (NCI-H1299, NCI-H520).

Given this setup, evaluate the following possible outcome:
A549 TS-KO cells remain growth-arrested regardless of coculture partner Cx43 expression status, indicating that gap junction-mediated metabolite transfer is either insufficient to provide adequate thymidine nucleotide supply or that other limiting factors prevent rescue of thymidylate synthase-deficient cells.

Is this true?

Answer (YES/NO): NO